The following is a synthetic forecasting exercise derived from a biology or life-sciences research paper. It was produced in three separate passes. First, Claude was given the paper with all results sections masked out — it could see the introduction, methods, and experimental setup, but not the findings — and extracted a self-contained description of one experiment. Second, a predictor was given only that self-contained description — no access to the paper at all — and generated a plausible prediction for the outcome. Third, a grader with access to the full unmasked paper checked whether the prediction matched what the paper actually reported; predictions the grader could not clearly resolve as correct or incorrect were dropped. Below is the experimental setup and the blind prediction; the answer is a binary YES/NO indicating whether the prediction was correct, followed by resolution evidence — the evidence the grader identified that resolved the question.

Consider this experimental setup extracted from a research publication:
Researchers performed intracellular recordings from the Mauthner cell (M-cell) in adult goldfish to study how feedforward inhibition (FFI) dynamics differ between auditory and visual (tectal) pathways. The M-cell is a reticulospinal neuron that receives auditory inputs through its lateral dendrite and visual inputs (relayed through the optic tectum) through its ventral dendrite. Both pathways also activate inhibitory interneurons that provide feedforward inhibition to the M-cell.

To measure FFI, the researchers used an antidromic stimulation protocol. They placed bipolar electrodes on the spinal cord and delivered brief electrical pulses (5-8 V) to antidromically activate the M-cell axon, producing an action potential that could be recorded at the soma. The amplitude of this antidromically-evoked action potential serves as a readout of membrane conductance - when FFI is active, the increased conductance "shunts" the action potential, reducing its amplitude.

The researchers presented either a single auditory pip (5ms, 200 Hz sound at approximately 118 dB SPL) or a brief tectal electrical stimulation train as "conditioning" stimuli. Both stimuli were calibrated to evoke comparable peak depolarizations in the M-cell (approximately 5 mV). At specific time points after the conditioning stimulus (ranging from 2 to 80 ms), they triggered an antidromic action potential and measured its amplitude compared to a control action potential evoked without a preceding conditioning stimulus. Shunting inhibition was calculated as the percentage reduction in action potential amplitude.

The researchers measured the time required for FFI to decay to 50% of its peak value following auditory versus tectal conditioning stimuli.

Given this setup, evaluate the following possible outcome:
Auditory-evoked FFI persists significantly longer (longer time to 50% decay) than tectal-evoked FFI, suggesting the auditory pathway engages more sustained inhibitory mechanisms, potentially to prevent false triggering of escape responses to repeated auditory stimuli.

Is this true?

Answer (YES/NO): YES